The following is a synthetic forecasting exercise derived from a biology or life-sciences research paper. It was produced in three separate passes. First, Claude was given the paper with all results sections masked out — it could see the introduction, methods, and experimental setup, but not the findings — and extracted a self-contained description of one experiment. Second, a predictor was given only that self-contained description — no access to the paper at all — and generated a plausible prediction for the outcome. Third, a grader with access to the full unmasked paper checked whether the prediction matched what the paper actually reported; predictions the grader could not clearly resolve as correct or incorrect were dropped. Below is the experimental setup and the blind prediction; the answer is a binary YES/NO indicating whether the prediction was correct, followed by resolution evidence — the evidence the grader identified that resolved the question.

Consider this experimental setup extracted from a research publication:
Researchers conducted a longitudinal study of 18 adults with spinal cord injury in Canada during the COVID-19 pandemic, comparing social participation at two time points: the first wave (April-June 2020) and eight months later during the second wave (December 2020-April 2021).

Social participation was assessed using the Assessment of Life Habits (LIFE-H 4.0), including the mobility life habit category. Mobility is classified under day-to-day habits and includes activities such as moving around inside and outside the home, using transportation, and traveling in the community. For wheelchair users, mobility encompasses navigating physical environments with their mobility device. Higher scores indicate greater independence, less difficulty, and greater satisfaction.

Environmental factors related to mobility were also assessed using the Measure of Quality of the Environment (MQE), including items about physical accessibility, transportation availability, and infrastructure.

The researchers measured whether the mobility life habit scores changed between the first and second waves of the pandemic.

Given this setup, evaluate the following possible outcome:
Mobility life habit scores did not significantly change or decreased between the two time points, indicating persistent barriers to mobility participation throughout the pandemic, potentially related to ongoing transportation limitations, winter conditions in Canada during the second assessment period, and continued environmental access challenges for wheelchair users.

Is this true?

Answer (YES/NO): NO